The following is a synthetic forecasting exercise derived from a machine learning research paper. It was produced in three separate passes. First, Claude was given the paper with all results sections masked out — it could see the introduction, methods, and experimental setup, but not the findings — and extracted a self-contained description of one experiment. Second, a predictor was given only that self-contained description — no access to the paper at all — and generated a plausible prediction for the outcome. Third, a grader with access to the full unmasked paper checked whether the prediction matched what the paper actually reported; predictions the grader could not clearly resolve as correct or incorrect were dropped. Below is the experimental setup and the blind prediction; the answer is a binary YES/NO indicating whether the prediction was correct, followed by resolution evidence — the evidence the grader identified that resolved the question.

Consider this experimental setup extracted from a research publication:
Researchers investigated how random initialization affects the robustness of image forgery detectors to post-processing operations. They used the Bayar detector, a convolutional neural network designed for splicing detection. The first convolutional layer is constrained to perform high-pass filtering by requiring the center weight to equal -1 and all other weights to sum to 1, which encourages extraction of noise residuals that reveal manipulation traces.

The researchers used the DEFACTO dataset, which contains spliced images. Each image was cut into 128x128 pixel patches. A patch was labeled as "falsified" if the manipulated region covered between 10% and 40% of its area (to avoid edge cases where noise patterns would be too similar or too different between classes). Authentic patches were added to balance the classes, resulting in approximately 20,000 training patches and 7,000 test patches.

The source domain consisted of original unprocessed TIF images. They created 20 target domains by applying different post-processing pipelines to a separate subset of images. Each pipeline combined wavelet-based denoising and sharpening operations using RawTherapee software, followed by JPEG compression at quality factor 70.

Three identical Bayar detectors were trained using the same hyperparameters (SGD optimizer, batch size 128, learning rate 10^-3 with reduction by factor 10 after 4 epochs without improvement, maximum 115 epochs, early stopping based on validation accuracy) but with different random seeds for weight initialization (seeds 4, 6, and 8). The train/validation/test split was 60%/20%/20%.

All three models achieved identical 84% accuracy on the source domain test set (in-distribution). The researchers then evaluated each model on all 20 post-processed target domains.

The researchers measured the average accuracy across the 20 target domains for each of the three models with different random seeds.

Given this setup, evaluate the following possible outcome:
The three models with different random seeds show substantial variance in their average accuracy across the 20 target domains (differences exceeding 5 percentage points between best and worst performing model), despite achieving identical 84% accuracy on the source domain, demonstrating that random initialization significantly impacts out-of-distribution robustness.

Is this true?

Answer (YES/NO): YES